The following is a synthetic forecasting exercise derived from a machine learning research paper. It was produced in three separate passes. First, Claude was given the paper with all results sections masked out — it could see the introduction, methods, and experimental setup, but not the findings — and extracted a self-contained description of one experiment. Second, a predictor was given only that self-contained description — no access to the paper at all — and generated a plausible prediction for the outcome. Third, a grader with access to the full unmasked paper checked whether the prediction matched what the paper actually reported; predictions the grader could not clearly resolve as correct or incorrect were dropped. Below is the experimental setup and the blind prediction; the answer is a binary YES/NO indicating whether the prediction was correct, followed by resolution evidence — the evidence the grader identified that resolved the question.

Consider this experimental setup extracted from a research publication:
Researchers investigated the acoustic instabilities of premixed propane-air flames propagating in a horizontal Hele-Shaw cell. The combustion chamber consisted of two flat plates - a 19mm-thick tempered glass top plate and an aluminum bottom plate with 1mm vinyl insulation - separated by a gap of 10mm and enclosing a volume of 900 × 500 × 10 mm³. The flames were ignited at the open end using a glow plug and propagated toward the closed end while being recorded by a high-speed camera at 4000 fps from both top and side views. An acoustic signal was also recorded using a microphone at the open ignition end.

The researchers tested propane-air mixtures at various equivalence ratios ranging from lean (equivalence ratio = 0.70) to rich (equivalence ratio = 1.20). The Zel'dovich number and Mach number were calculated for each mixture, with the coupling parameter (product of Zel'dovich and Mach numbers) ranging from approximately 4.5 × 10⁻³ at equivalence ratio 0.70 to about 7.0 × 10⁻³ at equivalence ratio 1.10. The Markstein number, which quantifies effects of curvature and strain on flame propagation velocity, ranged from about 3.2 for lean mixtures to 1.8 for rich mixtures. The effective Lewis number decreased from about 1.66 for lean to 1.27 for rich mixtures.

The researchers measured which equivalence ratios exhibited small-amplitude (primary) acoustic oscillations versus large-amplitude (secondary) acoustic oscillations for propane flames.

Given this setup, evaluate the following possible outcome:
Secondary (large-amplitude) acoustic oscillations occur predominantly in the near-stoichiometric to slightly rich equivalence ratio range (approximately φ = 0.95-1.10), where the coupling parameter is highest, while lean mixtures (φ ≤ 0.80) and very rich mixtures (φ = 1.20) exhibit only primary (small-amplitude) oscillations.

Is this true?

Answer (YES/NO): NO